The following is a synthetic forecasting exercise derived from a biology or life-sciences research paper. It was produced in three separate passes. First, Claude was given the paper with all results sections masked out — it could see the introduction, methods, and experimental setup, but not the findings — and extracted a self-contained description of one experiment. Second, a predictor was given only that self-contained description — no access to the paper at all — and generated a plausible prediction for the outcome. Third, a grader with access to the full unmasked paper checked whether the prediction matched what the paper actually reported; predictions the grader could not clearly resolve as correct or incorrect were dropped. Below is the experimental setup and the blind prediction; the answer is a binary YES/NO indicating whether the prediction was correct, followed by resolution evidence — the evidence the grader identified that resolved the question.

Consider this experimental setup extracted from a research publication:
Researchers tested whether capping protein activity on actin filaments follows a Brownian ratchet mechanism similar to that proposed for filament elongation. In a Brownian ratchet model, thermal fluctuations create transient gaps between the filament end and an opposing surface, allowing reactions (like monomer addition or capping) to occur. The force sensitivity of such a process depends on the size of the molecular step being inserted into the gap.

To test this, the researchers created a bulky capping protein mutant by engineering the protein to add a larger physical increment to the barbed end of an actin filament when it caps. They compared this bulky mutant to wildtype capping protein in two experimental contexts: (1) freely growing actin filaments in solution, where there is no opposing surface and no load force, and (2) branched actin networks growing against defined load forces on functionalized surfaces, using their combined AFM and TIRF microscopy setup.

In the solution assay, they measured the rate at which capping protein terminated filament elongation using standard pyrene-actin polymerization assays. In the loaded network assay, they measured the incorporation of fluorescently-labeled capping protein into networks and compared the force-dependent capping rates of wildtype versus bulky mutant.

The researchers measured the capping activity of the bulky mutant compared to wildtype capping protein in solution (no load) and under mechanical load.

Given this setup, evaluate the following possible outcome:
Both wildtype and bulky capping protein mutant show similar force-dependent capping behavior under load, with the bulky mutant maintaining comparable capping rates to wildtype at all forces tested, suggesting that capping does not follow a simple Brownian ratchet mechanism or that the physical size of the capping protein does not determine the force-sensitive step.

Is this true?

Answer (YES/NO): NO